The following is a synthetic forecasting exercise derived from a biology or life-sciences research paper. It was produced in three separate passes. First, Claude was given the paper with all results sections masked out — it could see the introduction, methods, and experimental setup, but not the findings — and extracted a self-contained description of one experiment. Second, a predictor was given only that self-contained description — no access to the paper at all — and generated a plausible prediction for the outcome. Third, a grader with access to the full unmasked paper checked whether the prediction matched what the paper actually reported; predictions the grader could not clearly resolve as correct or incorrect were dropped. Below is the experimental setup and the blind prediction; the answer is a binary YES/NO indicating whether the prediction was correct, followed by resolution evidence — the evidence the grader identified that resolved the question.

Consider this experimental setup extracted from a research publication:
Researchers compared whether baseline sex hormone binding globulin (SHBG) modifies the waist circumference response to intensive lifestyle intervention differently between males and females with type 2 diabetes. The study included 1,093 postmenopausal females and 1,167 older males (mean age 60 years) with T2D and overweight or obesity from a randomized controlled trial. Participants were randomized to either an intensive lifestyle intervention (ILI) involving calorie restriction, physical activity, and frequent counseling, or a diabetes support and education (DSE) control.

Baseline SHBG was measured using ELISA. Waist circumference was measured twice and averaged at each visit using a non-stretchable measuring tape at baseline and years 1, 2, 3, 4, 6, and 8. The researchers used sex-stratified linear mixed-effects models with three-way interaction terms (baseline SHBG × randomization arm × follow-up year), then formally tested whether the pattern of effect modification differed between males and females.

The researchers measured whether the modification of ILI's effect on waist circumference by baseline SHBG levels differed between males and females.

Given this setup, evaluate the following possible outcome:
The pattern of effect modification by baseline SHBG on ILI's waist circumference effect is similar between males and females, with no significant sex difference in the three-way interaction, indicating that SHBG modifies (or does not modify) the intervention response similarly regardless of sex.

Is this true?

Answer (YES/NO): NO